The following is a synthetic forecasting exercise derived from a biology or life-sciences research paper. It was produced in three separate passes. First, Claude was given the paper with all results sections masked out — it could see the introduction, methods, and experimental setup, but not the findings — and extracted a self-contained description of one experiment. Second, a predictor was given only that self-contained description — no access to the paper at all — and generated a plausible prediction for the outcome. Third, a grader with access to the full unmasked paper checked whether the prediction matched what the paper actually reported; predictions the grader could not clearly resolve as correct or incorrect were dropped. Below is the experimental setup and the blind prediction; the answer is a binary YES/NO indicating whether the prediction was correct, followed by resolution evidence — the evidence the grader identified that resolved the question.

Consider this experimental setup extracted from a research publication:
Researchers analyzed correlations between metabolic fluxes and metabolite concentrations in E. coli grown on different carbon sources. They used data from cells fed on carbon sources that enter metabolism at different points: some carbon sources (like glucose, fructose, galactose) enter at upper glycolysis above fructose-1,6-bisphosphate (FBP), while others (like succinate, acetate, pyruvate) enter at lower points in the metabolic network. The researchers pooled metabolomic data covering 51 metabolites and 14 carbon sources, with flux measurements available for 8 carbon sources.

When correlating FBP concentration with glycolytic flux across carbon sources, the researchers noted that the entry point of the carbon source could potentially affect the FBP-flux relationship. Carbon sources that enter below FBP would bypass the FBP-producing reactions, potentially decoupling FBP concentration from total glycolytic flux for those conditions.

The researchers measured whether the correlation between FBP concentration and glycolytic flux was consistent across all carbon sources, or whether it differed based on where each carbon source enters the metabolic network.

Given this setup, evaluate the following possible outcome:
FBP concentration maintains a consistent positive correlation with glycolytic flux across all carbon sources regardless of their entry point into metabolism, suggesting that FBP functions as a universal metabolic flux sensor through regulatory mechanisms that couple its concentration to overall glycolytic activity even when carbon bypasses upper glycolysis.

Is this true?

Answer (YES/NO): NO